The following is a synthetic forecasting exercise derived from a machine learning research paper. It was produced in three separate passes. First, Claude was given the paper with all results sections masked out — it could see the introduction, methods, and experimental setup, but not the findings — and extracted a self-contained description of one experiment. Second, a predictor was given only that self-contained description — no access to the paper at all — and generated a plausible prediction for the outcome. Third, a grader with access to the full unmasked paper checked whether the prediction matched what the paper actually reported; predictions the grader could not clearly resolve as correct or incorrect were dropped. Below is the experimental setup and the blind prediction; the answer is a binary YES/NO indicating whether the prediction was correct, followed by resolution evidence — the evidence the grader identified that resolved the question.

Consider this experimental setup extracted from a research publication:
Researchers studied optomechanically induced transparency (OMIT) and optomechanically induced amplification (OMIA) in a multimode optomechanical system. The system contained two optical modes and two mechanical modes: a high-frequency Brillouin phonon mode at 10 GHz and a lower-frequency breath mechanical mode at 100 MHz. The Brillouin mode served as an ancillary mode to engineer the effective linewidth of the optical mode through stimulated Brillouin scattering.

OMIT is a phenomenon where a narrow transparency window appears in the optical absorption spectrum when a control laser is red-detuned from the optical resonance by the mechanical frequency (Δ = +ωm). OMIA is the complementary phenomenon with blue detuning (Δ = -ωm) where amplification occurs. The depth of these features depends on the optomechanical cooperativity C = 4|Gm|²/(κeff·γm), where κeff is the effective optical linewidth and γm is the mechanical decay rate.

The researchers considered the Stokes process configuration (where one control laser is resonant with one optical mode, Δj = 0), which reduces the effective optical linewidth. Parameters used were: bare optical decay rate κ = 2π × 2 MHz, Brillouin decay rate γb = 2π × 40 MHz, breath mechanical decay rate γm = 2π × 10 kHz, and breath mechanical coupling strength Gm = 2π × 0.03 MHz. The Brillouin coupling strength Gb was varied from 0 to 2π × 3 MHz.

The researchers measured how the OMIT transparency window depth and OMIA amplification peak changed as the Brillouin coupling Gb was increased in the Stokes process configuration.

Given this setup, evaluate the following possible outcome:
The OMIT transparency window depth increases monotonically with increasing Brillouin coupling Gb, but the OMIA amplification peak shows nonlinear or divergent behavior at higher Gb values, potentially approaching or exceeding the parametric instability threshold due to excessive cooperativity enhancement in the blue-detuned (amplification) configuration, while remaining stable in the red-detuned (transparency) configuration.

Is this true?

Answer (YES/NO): NO